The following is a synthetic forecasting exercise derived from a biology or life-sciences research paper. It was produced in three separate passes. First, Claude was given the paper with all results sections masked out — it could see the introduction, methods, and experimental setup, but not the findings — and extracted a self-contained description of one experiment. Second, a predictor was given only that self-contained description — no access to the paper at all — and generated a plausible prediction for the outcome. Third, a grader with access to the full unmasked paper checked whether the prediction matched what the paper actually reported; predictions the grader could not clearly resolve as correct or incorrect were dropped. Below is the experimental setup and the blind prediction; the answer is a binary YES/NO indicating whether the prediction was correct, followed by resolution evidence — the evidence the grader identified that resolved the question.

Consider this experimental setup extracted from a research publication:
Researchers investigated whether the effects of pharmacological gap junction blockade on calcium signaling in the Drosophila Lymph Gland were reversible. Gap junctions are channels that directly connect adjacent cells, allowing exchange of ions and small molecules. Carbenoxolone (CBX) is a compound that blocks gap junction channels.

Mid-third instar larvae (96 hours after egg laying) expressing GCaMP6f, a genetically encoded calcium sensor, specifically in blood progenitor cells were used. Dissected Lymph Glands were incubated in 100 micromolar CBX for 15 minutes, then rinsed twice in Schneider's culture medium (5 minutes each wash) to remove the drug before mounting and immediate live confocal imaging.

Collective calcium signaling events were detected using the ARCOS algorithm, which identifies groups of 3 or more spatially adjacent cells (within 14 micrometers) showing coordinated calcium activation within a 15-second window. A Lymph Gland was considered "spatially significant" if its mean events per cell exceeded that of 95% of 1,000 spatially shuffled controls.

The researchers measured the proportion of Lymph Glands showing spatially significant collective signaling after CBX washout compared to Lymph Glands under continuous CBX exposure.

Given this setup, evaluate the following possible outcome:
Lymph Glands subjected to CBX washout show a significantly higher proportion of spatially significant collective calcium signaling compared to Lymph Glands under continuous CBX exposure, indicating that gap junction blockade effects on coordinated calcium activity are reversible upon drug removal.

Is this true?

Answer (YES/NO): NO